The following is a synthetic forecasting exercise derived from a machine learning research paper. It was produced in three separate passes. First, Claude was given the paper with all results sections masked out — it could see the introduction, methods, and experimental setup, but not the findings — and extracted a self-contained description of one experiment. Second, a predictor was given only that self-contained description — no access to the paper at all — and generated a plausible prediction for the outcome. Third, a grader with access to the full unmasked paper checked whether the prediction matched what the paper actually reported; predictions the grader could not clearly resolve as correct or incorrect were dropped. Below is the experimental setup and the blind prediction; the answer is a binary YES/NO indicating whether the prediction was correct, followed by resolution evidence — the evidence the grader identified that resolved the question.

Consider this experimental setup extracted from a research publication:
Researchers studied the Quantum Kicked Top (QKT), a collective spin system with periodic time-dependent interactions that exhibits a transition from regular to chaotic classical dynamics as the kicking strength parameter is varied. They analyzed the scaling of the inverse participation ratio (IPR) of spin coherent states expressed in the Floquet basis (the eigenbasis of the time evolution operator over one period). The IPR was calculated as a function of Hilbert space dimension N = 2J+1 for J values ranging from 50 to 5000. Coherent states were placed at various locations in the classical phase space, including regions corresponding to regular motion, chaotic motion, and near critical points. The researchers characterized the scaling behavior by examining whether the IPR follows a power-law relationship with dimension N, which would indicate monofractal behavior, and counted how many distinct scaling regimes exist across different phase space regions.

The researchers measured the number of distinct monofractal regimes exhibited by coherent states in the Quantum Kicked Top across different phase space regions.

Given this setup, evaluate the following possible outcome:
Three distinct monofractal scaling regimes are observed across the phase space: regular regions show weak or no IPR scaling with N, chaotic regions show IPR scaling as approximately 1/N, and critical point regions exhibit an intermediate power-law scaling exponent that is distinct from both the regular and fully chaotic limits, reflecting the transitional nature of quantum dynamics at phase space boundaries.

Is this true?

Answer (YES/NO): NO